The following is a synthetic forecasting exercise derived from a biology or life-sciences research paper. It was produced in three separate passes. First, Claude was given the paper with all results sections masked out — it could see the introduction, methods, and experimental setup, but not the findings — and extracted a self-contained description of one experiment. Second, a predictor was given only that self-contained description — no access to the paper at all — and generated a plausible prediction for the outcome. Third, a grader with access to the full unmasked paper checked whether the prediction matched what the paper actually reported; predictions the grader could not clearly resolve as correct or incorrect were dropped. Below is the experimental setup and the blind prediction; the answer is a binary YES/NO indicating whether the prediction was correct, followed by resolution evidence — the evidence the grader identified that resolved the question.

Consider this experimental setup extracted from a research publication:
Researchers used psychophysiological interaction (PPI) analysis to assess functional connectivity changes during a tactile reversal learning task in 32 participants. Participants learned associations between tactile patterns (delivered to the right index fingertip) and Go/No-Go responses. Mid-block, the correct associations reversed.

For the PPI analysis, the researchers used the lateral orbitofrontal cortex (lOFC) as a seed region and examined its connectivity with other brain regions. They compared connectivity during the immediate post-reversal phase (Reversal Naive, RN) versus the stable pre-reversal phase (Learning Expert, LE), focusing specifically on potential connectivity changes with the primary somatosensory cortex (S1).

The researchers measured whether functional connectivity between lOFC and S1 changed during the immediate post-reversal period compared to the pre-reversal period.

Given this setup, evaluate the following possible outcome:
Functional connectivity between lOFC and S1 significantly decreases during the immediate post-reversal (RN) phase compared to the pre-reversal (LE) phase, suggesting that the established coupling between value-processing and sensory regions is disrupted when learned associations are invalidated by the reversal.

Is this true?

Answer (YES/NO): NO